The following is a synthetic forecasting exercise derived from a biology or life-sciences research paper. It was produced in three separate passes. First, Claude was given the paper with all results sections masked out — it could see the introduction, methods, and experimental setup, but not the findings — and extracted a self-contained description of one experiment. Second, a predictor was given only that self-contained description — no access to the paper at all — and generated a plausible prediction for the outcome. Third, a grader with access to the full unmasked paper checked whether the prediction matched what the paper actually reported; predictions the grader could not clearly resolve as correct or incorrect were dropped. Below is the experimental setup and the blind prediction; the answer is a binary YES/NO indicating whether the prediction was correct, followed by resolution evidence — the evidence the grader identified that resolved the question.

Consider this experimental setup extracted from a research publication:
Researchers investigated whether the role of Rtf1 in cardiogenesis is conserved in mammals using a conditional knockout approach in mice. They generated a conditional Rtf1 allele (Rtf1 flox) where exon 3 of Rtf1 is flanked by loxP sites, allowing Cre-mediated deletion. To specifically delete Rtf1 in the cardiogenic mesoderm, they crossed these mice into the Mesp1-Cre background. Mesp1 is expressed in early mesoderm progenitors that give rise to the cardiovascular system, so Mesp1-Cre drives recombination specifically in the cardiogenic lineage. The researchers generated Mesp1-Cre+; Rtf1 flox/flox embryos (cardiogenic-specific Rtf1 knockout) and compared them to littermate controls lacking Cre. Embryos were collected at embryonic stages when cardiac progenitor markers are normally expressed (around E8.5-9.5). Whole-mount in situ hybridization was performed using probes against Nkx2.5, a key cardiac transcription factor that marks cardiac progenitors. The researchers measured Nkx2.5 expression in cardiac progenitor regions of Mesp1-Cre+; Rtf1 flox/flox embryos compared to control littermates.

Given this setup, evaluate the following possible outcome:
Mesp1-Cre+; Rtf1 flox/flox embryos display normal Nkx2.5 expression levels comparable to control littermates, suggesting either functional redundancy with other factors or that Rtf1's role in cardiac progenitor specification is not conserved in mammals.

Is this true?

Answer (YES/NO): NO